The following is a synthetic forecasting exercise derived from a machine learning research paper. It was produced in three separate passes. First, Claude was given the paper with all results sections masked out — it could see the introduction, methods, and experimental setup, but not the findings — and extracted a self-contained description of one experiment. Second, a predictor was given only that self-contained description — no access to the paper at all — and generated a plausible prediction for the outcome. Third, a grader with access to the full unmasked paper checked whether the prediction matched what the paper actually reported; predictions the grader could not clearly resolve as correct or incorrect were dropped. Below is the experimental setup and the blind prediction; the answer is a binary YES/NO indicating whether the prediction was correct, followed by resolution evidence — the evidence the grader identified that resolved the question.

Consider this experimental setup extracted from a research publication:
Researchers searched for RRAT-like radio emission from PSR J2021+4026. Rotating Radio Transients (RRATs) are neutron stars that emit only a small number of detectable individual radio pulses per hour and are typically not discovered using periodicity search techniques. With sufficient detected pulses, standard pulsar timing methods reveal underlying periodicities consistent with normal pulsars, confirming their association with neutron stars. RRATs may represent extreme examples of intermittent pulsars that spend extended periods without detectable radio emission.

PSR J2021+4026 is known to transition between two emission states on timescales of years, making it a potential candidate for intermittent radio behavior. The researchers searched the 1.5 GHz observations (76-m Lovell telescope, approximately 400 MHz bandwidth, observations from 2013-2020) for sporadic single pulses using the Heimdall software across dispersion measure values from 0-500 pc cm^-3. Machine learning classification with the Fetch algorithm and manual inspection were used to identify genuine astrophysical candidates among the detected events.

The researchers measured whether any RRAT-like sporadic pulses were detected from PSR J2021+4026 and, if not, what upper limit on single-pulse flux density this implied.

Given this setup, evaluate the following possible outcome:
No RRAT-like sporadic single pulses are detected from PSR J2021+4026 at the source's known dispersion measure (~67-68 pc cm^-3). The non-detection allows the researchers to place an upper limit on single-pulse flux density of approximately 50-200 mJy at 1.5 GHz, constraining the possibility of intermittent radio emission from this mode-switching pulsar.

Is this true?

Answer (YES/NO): NO